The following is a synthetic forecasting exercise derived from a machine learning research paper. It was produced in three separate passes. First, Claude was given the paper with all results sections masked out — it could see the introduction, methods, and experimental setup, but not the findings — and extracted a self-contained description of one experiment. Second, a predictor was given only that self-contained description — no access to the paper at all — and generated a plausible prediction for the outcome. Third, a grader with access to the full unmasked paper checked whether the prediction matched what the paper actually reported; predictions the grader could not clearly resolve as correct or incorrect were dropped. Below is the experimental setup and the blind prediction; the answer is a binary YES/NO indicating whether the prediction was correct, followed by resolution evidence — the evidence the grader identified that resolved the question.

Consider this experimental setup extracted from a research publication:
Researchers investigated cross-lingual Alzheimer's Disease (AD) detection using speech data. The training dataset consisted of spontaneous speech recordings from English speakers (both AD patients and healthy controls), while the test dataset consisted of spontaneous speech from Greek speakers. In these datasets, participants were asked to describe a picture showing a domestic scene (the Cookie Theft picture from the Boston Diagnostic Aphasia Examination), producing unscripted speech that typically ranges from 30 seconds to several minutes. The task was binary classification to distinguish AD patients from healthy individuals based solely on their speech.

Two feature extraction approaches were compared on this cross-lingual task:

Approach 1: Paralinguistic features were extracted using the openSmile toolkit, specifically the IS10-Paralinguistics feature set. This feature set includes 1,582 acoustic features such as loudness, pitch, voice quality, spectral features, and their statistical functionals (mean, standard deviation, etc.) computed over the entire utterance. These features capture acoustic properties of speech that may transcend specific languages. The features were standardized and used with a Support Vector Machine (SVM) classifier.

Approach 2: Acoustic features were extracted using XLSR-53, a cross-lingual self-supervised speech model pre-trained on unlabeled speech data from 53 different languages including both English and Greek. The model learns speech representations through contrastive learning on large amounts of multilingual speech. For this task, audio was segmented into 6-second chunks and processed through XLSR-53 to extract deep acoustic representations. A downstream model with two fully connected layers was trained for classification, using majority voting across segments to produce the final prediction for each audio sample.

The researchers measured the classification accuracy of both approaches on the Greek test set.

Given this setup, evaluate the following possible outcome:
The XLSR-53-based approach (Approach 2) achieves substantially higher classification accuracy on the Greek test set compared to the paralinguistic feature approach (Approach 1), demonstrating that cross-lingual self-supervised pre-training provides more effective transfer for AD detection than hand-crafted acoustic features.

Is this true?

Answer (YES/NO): NO